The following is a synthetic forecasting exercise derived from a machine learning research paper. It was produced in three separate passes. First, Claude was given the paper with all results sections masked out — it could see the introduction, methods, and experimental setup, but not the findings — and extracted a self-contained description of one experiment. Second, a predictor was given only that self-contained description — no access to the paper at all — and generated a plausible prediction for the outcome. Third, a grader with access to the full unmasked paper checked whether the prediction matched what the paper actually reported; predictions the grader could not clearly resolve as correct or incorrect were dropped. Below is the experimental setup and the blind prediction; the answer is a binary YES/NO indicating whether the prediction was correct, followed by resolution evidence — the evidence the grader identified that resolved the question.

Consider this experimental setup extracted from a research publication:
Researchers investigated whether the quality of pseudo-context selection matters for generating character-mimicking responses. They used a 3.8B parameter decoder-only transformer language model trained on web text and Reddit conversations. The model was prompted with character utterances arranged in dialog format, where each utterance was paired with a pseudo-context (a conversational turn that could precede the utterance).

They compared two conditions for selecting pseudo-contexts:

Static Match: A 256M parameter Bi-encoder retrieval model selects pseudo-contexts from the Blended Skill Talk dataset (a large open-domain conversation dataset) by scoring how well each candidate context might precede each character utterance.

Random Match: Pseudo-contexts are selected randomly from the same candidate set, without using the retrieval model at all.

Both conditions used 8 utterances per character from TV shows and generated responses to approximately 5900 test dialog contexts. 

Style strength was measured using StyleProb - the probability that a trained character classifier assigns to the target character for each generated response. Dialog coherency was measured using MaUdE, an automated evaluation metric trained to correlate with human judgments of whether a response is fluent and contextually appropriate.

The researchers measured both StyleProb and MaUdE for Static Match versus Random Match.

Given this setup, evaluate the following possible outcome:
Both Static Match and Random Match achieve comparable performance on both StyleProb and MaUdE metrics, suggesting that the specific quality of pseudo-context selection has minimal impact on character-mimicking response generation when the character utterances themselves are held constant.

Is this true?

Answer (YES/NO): NO